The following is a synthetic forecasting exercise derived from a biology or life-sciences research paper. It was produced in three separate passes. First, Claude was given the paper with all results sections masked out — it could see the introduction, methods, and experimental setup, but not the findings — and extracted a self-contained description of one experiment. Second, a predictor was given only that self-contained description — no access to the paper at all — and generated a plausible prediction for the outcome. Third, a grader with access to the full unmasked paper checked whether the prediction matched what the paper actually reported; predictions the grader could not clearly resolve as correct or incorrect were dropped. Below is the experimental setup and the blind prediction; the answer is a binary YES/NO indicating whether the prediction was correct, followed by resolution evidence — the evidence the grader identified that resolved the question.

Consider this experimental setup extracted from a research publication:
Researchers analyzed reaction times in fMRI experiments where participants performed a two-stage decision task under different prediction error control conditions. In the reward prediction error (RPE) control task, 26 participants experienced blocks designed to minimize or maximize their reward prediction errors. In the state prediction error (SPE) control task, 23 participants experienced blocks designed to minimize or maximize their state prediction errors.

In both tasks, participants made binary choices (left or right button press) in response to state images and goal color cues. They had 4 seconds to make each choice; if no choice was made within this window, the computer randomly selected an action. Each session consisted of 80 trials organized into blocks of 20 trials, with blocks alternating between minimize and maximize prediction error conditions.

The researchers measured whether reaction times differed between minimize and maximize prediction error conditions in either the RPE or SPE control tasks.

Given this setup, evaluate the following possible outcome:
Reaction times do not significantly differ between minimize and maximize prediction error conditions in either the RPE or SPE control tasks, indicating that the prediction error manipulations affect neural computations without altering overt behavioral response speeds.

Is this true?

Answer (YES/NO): YES